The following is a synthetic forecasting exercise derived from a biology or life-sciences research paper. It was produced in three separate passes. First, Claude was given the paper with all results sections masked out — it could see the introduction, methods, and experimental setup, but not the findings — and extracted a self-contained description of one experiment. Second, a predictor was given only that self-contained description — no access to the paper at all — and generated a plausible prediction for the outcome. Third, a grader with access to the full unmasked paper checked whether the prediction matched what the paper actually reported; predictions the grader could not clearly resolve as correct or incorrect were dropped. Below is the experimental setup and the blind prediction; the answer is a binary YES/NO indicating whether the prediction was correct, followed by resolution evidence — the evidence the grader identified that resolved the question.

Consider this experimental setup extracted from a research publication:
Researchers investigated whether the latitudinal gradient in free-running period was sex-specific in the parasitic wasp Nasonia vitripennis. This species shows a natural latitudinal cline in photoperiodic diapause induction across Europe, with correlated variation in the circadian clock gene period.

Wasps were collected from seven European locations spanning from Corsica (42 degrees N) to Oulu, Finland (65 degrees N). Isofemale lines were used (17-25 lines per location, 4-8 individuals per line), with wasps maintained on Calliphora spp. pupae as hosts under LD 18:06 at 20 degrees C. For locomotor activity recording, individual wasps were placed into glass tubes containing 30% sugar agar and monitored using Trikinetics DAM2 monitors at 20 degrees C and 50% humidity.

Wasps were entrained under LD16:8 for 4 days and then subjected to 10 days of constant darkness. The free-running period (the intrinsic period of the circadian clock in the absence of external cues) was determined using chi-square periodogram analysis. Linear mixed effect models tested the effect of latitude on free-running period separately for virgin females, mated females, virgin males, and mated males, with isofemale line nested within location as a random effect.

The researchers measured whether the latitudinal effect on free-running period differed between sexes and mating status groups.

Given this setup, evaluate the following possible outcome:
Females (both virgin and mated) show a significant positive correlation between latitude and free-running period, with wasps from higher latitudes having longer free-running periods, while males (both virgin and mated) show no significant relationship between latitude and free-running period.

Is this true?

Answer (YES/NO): NO